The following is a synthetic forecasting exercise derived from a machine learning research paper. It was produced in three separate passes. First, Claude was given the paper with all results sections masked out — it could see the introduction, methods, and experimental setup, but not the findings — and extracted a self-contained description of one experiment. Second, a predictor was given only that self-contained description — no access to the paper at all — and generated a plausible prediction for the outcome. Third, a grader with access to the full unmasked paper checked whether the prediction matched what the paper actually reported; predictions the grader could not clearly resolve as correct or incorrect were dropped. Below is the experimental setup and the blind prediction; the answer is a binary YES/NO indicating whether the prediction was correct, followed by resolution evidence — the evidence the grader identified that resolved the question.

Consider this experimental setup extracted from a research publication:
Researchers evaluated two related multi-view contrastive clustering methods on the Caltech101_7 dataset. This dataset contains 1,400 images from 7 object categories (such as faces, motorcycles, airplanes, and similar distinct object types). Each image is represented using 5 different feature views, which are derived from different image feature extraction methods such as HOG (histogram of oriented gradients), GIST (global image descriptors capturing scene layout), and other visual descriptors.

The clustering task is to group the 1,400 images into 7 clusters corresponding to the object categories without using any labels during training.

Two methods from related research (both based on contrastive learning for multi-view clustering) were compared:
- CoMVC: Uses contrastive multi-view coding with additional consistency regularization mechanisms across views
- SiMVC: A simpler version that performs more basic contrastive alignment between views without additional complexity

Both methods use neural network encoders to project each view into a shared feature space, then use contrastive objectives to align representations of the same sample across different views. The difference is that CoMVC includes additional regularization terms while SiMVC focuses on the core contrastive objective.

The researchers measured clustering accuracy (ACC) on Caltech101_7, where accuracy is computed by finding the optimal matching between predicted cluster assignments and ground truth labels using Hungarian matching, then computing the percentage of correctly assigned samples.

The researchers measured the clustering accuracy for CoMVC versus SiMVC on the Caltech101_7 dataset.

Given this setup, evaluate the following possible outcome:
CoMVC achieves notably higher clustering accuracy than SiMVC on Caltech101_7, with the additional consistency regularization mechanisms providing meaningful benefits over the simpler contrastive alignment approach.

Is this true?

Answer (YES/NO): NO